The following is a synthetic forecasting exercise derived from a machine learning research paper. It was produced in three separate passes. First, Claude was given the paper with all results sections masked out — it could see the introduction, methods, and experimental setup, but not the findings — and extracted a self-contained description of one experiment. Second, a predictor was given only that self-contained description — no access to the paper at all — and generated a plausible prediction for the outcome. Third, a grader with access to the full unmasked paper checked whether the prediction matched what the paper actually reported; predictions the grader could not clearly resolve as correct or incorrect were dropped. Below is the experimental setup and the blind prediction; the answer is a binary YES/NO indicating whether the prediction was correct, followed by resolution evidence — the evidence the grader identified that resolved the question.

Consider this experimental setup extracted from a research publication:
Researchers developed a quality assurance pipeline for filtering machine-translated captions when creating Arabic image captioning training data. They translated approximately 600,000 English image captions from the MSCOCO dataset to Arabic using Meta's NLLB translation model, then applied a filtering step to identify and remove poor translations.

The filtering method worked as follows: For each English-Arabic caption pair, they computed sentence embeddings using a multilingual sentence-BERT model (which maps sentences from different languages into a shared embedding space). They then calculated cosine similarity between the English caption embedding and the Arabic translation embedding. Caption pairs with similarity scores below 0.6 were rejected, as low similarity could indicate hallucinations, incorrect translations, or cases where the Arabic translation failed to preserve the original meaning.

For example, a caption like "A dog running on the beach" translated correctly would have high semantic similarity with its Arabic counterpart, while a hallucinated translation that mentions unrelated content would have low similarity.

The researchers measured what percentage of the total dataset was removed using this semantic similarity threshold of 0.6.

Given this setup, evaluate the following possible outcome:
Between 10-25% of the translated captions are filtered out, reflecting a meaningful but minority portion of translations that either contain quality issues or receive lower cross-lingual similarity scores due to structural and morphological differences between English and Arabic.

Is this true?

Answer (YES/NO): YES